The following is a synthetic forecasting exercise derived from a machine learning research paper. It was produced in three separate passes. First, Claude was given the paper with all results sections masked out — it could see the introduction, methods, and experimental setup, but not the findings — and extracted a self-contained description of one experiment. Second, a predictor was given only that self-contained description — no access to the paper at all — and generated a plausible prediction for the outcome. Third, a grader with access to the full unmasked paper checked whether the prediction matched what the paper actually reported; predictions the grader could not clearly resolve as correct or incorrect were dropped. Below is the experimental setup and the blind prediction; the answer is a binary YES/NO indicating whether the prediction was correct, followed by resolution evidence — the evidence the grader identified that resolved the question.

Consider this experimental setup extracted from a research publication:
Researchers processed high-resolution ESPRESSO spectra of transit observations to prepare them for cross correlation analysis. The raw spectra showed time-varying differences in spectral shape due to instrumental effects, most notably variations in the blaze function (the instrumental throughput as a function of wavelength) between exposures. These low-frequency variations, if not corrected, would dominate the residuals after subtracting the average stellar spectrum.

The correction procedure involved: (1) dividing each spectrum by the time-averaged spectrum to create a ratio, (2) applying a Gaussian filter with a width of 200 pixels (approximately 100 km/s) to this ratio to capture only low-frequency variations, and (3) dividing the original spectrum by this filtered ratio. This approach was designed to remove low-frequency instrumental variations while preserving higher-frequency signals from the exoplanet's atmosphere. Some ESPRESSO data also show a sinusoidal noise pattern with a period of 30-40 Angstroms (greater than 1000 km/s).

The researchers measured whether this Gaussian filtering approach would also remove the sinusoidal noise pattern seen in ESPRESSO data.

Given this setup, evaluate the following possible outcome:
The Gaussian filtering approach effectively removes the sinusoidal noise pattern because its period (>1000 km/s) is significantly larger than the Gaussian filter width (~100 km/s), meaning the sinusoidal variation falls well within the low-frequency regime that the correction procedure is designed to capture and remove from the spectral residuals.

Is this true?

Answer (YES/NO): YES